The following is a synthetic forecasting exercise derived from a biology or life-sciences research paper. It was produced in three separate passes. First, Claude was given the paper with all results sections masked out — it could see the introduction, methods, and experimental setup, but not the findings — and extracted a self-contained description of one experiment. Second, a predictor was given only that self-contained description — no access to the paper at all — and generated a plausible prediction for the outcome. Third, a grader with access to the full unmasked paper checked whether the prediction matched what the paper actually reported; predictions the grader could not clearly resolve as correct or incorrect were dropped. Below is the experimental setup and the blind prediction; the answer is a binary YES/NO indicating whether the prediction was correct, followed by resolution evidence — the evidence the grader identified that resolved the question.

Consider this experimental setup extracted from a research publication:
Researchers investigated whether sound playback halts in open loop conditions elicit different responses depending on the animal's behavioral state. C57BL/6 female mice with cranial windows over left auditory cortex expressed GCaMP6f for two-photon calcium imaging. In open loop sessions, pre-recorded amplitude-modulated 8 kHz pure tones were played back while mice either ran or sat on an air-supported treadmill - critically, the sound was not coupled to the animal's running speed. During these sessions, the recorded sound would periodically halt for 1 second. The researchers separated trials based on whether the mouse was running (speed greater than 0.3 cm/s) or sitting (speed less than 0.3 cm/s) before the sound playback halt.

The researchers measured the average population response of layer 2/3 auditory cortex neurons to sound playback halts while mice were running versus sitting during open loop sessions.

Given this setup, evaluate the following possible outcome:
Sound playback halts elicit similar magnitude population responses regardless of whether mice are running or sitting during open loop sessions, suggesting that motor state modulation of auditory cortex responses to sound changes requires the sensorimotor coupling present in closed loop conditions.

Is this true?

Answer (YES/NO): YES